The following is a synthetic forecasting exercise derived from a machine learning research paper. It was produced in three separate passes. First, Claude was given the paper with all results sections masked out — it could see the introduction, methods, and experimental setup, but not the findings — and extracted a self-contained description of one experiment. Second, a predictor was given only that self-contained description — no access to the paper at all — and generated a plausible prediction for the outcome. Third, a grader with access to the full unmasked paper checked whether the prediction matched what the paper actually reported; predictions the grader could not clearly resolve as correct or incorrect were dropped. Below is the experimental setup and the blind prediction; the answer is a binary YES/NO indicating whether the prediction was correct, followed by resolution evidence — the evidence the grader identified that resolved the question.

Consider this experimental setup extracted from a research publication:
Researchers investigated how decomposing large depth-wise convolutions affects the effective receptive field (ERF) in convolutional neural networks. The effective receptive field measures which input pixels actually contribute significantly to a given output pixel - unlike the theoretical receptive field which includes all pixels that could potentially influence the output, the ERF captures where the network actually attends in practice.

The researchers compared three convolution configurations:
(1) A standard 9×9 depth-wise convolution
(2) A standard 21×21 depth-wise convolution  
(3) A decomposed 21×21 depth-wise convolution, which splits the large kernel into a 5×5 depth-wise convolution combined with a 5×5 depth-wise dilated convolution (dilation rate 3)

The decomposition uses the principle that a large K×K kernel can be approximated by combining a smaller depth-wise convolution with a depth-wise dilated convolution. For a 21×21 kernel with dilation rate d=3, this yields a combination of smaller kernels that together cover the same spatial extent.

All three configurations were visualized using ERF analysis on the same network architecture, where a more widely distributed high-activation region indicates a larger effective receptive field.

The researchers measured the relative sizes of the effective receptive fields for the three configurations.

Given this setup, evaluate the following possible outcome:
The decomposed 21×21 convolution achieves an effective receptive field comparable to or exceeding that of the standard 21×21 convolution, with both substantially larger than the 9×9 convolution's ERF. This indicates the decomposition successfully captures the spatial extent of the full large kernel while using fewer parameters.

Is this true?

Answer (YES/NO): YES